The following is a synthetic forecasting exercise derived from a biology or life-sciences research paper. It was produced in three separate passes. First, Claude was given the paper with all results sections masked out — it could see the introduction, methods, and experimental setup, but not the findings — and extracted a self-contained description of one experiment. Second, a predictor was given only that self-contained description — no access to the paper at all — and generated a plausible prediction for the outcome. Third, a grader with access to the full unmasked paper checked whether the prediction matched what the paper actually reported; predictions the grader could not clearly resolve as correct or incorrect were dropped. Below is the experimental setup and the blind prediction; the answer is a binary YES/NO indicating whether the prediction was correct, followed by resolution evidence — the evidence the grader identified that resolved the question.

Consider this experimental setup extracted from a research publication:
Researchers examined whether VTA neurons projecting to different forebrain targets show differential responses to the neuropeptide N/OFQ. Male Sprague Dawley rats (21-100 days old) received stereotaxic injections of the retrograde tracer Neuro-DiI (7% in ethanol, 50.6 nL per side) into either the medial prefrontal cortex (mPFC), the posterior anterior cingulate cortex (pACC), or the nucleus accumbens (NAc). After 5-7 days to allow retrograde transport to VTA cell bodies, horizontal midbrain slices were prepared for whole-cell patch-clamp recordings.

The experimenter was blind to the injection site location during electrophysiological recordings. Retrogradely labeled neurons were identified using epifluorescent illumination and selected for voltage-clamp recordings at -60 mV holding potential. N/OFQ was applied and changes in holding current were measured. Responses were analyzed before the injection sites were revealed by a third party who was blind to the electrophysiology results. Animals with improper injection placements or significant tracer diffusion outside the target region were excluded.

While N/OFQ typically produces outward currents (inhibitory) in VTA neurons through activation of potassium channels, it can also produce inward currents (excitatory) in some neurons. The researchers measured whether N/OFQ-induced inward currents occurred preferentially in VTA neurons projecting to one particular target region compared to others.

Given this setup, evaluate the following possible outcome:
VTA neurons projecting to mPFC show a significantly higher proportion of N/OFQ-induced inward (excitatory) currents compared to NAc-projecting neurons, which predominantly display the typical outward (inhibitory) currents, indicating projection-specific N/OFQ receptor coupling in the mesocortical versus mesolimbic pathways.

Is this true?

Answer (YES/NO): NO